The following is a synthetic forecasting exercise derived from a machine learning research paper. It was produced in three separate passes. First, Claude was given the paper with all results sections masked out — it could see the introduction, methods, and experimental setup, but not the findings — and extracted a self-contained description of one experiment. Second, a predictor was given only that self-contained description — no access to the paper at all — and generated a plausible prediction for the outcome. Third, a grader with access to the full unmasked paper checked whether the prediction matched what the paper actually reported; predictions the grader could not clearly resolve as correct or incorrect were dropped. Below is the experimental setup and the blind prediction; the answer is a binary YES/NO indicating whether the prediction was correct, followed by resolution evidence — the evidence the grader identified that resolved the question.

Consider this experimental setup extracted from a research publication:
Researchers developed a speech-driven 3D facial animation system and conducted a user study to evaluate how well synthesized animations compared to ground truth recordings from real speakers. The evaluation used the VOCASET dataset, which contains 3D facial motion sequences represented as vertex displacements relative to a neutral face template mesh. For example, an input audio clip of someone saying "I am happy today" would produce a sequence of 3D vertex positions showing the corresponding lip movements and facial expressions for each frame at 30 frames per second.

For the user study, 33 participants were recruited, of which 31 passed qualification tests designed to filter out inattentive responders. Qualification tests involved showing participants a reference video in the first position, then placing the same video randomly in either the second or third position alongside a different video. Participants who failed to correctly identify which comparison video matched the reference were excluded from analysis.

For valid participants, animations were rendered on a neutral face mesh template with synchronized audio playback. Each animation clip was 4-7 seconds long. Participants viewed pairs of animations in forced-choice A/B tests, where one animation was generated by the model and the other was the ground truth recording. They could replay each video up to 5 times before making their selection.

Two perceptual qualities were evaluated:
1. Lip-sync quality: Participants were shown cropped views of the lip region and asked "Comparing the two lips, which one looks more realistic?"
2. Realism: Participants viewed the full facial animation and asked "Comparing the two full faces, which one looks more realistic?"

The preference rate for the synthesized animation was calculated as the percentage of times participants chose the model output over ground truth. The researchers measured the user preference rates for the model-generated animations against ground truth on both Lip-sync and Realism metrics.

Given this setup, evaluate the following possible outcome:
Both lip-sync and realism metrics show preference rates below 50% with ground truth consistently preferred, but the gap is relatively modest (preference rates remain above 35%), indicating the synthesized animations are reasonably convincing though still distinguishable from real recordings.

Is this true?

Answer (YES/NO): YES